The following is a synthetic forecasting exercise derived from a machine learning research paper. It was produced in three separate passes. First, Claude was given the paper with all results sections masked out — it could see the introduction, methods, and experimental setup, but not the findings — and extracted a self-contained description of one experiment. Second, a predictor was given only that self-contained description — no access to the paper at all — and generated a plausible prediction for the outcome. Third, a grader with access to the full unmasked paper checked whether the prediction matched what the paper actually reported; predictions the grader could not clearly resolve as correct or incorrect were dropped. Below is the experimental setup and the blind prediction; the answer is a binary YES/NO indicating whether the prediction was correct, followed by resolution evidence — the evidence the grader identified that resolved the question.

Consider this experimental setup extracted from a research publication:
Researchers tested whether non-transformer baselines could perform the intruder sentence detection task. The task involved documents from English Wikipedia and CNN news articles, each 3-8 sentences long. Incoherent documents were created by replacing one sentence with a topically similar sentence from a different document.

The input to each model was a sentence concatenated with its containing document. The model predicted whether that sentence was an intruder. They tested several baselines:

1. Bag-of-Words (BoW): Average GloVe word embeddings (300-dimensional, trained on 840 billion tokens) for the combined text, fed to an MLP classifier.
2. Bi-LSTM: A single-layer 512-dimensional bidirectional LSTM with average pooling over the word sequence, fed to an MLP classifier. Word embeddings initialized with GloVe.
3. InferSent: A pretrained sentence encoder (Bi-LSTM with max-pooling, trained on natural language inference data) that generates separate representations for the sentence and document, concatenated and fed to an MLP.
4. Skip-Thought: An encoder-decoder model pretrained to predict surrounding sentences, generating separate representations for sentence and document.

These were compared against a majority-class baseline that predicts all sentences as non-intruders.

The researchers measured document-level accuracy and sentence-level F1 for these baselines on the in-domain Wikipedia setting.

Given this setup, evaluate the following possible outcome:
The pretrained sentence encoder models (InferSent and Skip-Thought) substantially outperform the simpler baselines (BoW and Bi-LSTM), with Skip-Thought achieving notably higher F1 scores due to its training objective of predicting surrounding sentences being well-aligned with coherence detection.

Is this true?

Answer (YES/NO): NO